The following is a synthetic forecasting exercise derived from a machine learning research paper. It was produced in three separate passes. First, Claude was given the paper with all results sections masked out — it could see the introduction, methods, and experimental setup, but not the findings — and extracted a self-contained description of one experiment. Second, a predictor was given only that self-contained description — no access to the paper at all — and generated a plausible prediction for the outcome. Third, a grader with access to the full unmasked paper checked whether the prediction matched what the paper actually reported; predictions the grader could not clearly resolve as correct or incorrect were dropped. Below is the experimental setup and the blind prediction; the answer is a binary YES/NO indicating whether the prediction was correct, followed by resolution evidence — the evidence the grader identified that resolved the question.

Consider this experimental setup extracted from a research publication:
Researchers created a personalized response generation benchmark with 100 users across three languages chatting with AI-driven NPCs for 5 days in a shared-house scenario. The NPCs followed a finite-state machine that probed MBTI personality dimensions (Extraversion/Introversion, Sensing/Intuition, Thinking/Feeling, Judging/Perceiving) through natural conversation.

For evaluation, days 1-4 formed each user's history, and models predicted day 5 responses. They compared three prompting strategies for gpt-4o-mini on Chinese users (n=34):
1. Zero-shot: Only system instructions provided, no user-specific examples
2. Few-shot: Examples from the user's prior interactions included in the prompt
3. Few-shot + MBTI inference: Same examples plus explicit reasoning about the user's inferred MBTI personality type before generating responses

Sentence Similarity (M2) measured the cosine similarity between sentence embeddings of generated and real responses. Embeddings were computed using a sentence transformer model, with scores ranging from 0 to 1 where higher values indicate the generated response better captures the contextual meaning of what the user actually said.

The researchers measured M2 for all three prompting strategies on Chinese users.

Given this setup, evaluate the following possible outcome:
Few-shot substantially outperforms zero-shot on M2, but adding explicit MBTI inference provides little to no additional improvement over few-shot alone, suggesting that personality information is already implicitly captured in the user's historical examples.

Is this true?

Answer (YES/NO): YES